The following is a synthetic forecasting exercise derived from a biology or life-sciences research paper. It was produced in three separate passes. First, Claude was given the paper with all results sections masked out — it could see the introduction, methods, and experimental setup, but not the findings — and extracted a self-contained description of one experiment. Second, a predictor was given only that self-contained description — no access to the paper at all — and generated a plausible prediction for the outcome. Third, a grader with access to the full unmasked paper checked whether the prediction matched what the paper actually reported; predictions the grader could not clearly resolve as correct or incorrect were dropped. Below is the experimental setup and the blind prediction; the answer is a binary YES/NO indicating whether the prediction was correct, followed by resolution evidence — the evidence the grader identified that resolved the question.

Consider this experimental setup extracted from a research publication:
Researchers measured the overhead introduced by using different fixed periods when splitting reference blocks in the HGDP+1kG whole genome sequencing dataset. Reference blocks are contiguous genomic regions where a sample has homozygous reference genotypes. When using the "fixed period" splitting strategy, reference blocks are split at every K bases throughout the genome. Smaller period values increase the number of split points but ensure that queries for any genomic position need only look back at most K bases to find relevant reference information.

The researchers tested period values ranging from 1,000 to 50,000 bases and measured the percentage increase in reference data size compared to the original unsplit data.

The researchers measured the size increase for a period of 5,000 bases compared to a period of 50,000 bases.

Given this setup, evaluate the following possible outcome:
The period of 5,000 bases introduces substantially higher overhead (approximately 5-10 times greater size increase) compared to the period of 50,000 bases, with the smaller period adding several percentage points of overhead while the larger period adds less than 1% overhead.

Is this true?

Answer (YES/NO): NO